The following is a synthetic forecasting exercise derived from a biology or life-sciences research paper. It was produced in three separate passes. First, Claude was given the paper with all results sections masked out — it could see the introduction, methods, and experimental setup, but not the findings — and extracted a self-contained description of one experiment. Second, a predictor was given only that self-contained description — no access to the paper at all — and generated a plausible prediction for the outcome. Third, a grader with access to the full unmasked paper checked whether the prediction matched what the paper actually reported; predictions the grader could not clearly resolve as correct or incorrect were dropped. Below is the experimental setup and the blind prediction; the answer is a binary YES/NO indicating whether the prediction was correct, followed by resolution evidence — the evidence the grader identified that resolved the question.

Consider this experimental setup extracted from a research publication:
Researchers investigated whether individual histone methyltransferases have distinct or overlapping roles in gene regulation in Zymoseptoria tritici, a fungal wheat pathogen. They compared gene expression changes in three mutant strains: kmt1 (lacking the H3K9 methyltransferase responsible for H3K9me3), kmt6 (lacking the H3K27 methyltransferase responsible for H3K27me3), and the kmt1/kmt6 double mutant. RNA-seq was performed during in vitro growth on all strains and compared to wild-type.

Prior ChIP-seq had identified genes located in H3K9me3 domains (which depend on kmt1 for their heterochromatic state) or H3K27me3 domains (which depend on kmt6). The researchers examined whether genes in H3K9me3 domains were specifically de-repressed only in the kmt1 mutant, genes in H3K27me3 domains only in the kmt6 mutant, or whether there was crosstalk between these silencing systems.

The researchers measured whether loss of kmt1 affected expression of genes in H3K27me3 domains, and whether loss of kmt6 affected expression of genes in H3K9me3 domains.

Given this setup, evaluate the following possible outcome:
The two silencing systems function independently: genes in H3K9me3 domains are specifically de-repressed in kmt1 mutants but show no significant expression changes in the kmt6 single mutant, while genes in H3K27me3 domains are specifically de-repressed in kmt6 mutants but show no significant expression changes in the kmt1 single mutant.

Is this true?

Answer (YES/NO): NO